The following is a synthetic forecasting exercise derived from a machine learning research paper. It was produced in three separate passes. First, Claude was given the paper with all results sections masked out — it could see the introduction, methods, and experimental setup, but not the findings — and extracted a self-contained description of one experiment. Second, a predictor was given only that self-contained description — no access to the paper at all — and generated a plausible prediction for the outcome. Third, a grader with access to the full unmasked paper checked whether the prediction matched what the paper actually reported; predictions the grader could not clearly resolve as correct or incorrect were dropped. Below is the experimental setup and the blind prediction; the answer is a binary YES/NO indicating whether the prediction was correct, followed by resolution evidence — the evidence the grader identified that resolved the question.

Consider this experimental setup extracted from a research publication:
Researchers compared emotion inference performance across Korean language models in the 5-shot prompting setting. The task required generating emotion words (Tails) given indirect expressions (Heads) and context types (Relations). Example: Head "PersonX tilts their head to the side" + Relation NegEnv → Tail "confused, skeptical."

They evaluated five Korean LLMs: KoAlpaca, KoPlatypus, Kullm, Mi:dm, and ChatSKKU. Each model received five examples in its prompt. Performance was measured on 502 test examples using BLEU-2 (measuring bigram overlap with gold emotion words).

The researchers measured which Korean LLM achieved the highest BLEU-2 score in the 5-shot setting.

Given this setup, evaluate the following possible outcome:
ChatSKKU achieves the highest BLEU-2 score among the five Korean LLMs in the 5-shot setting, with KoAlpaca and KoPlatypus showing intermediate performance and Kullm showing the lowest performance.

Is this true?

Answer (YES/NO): NO